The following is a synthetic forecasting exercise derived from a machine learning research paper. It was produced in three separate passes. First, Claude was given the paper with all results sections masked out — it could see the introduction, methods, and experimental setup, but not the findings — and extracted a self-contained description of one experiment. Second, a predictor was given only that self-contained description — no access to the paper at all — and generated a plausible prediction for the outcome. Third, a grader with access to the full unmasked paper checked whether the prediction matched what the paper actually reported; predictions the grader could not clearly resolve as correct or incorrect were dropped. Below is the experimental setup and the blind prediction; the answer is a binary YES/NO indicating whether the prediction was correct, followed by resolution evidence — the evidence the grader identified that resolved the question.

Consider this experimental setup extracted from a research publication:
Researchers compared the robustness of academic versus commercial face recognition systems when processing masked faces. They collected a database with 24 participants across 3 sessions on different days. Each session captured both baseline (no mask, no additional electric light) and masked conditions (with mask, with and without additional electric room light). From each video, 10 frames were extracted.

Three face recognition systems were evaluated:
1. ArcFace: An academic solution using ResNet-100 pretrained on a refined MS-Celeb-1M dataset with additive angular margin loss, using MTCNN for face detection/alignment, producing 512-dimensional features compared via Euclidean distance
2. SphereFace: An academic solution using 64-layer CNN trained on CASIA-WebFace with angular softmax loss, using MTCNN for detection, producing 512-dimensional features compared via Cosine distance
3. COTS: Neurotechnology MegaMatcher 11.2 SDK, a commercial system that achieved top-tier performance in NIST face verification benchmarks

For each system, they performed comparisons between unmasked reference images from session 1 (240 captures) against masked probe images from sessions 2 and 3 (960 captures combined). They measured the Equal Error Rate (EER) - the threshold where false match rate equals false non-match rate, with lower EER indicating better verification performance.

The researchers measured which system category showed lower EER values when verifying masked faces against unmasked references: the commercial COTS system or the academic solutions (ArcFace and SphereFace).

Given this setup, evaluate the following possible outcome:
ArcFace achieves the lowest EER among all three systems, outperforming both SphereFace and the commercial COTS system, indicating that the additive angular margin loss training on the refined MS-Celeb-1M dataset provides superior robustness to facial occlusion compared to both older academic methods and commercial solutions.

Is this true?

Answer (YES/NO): NO